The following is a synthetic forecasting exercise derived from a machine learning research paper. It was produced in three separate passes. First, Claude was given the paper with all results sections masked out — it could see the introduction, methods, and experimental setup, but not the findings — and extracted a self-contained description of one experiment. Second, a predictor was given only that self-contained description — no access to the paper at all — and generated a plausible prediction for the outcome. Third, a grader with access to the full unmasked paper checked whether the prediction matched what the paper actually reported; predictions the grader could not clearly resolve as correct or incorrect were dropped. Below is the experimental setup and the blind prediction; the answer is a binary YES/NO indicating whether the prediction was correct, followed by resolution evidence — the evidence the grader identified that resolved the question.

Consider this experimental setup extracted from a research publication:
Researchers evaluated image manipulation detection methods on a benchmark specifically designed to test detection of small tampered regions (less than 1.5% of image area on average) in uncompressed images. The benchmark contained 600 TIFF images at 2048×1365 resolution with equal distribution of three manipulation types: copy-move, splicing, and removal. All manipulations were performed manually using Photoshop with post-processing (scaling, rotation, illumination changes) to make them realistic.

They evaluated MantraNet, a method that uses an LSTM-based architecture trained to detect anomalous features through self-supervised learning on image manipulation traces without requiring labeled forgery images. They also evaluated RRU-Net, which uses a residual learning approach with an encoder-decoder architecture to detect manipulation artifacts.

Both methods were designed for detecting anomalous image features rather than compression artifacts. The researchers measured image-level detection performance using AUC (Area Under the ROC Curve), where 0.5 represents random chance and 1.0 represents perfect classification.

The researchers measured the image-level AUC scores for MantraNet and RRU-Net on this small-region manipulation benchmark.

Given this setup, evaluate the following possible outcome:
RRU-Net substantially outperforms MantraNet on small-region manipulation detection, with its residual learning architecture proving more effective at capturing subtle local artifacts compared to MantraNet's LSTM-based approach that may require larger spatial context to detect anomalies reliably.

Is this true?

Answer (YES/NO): NO